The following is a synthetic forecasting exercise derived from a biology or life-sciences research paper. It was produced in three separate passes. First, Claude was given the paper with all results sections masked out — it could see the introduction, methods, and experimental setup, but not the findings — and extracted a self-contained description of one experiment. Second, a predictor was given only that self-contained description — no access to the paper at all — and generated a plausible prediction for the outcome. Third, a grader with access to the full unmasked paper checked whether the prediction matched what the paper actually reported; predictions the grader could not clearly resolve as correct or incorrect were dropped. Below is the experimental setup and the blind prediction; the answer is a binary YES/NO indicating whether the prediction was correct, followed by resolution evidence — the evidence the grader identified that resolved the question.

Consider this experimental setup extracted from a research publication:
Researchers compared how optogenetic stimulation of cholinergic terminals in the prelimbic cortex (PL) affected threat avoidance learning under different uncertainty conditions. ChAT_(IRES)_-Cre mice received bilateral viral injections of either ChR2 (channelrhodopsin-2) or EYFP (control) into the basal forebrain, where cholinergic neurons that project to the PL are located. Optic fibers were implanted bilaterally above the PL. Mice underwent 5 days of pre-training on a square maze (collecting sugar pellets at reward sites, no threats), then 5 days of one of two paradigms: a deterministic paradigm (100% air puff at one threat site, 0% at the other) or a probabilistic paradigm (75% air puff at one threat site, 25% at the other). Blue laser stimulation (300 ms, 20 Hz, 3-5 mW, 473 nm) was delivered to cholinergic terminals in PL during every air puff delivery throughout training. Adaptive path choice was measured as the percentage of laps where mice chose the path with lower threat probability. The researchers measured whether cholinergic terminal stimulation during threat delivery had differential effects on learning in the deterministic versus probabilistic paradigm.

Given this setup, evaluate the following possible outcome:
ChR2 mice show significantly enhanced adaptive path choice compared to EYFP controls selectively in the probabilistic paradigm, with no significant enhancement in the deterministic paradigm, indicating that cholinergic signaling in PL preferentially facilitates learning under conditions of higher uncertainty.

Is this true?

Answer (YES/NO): NO